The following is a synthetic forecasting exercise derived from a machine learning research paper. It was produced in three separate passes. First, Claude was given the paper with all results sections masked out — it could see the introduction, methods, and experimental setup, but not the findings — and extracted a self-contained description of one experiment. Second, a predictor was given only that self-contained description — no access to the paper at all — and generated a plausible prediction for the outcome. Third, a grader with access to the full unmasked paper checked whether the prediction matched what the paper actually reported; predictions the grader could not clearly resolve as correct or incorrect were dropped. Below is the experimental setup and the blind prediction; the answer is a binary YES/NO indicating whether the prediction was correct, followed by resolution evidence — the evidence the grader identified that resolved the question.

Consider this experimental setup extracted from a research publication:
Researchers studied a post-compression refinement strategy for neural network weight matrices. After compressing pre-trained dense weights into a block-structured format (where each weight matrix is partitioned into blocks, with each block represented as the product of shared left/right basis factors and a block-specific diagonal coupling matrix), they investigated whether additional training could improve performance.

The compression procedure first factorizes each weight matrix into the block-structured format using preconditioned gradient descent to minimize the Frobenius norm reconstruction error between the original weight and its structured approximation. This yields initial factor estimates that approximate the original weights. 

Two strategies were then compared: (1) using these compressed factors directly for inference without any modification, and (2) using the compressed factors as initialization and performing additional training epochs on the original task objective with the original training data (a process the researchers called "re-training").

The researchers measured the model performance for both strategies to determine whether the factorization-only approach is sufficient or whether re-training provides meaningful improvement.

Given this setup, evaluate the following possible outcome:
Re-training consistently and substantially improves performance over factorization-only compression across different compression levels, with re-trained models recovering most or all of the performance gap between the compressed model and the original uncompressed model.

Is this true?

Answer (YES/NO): NO